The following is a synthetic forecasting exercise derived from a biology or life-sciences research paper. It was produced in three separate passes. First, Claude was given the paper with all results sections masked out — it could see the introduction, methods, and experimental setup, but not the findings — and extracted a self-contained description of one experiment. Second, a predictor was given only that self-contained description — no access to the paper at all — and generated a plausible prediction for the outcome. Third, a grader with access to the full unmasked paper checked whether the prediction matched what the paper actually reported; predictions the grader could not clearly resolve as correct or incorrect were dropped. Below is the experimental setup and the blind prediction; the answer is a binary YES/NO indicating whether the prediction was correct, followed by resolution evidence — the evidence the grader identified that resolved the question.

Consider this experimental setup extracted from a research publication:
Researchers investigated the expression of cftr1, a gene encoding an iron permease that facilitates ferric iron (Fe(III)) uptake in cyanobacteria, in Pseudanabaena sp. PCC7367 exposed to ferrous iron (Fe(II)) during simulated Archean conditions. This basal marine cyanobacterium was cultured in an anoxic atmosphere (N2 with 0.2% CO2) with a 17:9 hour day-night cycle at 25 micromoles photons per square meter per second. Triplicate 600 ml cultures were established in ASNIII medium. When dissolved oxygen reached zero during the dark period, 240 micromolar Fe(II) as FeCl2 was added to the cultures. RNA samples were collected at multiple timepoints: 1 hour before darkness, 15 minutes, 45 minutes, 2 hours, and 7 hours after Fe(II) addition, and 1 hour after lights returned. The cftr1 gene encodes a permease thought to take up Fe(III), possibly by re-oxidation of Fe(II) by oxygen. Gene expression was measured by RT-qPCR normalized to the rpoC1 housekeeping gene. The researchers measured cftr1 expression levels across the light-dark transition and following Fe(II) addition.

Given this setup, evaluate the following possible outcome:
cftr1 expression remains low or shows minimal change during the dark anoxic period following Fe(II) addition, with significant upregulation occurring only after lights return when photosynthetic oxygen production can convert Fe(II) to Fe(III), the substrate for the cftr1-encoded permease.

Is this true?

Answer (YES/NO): NO